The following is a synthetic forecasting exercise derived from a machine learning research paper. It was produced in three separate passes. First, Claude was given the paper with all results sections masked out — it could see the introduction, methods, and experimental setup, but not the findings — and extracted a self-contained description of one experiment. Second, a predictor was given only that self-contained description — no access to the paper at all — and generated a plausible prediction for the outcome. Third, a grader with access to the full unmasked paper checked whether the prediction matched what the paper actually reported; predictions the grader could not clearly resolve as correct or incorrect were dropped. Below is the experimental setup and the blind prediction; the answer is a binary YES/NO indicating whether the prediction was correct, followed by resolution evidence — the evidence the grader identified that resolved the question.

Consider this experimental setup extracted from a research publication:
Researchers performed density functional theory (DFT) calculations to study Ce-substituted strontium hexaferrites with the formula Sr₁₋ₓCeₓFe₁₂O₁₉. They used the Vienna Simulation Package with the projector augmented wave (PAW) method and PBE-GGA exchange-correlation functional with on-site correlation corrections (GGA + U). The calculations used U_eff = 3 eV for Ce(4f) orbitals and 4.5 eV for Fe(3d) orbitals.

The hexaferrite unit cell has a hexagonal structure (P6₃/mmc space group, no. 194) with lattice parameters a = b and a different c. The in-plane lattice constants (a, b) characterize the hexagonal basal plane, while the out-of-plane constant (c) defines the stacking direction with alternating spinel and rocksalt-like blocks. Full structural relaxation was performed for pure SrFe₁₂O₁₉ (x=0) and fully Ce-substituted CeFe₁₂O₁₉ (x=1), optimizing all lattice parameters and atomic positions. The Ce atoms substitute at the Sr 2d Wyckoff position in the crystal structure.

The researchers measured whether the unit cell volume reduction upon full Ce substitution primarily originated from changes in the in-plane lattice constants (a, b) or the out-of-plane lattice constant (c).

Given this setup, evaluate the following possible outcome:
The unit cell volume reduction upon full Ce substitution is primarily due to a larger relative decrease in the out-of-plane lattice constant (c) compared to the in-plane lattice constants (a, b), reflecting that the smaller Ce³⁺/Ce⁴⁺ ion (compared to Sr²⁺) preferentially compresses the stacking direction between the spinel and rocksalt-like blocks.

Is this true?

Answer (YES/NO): YES